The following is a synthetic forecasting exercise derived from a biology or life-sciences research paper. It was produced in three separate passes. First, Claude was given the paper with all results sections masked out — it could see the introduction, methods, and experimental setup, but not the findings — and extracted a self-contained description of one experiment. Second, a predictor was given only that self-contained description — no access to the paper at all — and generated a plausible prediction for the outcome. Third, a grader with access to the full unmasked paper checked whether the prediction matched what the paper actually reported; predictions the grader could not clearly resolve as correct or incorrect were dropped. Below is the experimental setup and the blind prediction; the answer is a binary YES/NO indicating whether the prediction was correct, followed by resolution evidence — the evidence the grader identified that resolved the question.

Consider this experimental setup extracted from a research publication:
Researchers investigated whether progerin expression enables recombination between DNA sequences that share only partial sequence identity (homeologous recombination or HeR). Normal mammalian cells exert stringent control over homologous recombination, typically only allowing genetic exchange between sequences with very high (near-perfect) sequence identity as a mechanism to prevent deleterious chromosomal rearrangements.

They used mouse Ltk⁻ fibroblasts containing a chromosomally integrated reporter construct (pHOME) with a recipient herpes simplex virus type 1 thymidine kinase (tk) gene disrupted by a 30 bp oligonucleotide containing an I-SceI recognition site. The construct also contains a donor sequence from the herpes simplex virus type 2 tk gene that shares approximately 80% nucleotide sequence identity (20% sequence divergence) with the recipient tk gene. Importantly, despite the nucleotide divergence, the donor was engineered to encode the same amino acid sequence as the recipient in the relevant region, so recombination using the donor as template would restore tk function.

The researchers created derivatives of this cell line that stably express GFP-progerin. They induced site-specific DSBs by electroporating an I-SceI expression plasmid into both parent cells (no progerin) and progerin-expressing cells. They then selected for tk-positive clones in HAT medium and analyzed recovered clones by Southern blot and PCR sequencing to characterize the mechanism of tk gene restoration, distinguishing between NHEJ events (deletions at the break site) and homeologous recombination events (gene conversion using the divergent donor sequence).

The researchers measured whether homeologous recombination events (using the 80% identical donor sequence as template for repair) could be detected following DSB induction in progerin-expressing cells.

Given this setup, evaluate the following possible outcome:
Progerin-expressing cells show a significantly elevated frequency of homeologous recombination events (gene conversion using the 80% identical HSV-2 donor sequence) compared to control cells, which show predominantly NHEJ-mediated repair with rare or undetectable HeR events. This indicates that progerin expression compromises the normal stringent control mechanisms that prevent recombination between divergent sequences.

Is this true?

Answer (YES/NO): NO